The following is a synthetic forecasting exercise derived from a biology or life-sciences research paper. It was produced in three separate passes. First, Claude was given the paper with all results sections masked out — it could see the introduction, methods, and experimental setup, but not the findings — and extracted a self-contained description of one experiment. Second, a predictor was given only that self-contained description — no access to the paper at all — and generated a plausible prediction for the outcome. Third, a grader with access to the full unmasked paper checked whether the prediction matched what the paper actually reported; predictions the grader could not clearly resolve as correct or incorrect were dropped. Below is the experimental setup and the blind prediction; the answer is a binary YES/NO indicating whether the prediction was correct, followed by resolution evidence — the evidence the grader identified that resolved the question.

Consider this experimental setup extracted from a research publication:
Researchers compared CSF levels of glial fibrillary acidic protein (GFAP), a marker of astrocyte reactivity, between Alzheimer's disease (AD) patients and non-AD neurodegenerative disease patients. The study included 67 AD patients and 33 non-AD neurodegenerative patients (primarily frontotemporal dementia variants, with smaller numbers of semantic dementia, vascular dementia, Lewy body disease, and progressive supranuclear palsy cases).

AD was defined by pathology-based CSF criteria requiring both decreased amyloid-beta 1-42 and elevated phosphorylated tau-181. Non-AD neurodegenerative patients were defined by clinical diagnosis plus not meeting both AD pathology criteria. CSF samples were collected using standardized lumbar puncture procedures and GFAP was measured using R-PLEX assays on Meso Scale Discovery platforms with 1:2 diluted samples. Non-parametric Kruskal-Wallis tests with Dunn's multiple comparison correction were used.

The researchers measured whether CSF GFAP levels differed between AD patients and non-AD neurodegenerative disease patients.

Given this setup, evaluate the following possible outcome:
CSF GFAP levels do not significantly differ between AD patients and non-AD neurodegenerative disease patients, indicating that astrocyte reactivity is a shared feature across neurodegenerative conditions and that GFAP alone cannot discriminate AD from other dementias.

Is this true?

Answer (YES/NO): YES